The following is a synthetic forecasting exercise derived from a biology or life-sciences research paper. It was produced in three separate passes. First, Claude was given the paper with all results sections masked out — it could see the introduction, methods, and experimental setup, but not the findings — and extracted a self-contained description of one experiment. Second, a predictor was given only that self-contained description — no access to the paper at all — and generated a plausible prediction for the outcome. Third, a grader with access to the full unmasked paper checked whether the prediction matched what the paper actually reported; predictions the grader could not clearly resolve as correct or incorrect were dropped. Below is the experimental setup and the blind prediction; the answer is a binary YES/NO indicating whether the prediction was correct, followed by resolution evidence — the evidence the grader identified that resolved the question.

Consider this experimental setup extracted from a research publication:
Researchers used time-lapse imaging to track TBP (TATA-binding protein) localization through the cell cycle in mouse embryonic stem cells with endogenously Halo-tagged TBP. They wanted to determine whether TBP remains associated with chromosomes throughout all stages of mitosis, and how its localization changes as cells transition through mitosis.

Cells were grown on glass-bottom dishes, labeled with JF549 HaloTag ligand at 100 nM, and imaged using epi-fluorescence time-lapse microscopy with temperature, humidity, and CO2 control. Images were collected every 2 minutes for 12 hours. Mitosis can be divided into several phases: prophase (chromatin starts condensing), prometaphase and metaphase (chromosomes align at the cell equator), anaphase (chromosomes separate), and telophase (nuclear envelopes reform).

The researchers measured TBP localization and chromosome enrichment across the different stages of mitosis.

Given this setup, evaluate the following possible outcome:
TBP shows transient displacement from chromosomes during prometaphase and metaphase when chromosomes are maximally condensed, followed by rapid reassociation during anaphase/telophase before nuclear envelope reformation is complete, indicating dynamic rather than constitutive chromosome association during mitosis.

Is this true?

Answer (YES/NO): NO